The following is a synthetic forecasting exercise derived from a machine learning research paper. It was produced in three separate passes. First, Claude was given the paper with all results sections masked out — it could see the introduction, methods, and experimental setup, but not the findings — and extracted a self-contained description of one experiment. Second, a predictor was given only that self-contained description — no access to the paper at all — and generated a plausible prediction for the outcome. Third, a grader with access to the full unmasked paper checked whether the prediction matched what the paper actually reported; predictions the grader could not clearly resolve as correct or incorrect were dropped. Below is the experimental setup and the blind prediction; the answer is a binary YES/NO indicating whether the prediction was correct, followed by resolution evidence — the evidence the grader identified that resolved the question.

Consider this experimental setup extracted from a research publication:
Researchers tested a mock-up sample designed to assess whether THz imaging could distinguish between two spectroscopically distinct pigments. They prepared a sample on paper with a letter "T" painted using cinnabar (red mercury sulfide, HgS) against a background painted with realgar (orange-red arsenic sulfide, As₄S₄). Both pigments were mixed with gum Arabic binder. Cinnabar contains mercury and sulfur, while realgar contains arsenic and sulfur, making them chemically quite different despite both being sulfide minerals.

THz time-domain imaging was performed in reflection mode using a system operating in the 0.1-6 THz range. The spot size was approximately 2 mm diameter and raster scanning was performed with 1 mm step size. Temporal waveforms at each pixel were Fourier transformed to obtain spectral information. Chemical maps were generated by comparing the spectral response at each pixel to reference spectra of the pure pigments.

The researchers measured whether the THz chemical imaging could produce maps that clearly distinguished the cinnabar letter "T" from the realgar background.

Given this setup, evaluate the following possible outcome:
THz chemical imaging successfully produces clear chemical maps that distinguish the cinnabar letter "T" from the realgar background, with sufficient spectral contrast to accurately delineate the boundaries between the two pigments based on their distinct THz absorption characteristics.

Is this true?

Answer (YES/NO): YES